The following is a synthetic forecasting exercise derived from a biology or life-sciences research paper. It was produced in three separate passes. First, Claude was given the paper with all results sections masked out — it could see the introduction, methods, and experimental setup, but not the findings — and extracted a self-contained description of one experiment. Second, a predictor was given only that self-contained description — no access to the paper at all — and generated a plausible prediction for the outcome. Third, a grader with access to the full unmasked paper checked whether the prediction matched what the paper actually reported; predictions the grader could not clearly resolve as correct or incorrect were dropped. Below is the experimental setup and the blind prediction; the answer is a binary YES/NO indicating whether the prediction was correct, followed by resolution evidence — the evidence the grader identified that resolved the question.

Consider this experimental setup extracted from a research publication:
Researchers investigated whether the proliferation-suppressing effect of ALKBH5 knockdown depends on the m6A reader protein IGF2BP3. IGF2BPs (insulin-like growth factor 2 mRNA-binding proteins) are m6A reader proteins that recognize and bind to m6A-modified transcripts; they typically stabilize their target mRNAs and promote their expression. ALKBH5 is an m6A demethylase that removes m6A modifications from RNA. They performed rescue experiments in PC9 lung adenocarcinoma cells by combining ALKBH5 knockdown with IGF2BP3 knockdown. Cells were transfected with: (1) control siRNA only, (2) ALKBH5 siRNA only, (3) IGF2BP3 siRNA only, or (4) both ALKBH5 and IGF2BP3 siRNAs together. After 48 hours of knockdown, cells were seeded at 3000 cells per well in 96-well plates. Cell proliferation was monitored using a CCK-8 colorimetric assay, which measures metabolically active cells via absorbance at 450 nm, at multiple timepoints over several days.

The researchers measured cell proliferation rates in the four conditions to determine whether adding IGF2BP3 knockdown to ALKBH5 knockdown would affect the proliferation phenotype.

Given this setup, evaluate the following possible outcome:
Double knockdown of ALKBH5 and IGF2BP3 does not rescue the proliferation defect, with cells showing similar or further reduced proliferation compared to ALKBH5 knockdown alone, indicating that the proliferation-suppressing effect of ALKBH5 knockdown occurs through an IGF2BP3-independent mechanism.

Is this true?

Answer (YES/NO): NO